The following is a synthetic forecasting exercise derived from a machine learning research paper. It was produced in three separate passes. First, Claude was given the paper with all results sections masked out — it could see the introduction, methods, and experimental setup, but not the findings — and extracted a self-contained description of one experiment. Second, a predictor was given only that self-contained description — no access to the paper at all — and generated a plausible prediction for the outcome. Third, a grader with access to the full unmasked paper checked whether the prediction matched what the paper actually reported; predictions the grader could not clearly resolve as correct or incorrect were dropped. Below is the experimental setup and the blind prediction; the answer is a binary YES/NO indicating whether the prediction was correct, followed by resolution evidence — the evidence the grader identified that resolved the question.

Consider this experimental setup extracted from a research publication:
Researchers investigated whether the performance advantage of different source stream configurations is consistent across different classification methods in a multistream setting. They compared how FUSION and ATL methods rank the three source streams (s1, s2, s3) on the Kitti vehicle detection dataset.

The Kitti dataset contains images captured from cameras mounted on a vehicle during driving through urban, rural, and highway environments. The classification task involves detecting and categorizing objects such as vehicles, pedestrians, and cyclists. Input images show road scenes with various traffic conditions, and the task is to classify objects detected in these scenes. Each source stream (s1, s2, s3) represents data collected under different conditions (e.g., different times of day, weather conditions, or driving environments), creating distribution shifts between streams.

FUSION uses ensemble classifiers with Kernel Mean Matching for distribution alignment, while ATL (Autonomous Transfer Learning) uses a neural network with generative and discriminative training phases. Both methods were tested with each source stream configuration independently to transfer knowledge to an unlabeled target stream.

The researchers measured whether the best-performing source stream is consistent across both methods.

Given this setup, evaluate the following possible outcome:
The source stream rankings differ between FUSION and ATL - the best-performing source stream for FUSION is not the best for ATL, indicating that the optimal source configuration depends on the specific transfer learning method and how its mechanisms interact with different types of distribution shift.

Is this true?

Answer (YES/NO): YES